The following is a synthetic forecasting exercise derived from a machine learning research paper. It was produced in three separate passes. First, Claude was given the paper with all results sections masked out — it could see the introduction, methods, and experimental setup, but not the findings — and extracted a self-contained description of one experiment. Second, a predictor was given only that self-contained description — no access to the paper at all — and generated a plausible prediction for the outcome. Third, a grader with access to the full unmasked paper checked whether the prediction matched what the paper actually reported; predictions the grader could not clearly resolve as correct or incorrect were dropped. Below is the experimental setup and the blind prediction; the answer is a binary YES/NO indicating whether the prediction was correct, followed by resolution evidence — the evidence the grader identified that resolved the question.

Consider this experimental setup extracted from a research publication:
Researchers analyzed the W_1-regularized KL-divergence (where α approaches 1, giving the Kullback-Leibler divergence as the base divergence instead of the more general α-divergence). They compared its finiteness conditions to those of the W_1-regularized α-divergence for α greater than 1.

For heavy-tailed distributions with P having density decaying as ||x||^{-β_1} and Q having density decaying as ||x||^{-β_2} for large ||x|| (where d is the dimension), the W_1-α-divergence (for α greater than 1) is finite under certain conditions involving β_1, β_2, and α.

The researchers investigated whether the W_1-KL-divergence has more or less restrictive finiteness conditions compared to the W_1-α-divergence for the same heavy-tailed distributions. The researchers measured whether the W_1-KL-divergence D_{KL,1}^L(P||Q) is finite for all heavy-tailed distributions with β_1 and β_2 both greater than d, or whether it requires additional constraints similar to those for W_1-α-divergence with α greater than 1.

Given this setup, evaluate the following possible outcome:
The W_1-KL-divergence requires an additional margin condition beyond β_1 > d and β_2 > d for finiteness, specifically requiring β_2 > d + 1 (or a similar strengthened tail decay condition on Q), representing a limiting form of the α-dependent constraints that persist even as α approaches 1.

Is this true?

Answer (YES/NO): NO